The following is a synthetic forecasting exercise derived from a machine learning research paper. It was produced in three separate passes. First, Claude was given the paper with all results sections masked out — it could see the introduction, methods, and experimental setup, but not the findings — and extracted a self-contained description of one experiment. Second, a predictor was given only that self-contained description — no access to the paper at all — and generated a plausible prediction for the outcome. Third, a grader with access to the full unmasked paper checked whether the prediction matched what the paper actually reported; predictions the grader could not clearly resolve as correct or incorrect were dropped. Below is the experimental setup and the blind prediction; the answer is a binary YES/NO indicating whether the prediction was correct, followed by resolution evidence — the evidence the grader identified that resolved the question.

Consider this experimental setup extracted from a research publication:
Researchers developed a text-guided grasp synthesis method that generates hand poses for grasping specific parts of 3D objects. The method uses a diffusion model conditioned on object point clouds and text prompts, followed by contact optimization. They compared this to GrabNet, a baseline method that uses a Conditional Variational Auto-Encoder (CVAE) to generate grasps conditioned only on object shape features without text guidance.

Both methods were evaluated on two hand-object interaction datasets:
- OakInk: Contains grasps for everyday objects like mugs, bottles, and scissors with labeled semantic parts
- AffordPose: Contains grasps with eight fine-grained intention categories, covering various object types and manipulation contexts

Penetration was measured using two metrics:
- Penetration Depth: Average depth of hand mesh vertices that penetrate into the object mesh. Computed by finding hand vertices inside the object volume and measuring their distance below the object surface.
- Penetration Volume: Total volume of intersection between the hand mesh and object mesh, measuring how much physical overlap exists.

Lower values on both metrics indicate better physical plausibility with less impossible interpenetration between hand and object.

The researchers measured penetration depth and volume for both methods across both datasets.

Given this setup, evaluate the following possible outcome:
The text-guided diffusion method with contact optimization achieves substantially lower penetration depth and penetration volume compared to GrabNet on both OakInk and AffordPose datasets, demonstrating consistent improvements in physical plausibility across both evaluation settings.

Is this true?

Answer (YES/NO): NO